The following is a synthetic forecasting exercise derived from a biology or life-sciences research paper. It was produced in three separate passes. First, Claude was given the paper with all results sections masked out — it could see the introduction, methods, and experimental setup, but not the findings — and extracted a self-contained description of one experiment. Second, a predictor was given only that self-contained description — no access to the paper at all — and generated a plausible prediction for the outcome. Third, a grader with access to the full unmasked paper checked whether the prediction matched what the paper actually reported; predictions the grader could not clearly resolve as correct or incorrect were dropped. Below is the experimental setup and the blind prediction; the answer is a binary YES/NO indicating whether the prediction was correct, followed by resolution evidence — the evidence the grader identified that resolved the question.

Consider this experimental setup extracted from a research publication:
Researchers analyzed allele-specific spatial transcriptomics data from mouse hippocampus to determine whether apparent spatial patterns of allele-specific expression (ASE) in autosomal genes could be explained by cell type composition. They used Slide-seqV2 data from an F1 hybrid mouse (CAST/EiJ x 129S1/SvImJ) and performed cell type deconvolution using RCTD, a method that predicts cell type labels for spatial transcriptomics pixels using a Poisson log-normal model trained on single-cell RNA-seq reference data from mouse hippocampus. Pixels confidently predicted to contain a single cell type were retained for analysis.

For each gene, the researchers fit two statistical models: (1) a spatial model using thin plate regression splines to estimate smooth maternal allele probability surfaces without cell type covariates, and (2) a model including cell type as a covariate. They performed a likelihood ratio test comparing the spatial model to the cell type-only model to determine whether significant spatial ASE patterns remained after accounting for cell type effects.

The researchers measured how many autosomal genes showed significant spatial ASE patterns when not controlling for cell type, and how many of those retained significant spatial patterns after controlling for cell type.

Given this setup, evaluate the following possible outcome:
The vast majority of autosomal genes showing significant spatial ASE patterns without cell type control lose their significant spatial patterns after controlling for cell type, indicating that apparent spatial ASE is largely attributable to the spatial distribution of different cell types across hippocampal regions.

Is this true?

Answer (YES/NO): YES